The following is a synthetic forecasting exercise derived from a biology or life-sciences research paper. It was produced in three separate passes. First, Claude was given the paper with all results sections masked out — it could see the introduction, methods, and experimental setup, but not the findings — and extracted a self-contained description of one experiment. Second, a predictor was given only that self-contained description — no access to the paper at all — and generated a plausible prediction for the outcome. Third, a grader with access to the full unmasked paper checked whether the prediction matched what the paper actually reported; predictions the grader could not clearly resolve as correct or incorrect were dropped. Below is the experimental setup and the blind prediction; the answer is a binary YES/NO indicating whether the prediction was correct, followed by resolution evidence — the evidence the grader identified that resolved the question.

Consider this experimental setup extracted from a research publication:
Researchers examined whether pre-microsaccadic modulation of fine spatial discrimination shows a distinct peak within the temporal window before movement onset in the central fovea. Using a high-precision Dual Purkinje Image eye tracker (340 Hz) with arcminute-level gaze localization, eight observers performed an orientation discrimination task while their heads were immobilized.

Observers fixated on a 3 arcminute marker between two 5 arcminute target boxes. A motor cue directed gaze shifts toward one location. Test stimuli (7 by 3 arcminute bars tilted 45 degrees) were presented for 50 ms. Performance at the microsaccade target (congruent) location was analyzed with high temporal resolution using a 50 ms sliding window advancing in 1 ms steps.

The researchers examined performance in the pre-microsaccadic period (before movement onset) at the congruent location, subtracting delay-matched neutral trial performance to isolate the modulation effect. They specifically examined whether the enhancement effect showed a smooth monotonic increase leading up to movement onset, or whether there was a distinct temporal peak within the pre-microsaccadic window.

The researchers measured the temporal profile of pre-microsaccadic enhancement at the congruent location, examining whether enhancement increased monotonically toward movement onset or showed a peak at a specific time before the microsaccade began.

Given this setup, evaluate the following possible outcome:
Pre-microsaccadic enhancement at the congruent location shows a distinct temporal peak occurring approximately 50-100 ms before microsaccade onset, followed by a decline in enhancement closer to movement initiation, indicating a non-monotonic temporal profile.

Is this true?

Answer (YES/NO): YES